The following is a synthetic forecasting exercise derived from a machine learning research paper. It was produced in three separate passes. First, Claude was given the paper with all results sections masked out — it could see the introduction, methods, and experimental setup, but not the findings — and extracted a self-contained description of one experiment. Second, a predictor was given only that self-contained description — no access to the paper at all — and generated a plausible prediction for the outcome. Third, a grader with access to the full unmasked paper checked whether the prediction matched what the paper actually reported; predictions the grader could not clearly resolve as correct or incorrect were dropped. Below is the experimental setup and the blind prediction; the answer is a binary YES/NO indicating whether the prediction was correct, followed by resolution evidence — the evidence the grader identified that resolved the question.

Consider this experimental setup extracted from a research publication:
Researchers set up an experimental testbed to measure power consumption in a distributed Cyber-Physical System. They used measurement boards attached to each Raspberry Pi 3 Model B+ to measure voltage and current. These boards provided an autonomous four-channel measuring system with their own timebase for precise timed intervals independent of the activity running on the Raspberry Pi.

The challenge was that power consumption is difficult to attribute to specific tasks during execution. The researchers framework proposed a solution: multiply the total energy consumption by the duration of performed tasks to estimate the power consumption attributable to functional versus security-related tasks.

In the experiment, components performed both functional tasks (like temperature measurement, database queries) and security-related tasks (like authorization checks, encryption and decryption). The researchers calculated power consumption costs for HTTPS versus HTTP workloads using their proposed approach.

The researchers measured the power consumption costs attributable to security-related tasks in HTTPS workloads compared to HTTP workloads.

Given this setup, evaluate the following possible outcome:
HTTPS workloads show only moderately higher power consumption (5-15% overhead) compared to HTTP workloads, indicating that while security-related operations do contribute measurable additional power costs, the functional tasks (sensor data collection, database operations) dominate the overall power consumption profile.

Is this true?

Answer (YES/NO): NO